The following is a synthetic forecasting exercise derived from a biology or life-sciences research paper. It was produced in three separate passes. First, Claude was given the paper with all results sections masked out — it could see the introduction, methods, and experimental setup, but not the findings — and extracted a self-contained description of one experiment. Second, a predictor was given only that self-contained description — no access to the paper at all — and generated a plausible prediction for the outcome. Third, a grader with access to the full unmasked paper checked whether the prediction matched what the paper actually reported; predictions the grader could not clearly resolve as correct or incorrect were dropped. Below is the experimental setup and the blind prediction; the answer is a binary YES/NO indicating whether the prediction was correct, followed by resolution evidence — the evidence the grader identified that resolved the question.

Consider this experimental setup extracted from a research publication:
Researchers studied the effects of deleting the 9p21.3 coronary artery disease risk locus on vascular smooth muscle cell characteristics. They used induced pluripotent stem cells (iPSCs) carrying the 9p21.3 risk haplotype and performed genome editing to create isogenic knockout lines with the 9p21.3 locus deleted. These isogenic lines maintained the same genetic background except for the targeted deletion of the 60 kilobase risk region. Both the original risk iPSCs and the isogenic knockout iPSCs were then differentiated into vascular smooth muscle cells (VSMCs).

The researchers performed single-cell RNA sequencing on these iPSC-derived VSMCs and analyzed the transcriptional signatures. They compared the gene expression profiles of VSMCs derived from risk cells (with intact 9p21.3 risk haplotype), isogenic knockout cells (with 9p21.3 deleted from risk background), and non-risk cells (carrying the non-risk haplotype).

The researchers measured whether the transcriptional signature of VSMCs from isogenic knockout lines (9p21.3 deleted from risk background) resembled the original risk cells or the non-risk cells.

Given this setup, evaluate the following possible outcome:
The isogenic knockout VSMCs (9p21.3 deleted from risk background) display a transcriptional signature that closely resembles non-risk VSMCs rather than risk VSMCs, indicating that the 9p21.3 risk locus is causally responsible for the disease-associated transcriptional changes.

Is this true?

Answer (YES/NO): YES